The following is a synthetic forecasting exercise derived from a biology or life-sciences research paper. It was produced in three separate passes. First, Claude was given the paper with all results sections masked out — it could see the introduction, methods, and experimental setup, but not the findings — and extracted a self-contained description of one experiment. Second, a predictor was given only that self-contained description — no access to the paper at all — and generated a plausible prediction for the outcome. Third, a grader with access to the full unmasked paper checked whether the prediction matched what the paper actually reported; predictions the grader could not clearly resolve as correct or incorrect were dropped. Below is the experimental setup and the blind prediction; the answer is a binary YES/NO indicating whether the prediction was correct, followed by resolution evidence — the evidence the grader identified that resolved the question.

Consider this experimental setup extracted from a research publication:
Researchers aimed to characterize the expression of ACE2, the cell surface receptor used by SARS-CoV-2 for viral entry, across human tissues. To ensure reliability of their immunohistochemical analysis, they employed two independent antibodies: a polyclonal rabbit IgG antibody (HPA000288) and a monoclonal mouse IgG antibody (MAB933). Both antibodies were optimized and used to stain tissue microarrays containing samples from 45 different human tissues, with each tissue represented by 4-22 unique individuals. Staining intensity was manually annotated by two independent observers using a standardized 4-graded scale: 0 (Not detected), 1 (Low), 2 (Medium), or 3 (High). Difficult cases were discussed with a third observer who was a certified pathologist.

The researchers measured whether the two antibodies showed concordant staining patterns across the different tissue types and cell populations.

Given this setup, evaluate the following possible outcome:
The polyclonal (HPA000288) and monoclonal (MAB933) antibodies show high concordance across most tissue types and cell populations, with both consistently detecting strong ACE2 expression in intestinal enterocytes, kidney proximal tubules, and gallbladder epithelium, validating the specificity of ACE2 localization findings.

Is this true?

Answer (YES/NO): YES